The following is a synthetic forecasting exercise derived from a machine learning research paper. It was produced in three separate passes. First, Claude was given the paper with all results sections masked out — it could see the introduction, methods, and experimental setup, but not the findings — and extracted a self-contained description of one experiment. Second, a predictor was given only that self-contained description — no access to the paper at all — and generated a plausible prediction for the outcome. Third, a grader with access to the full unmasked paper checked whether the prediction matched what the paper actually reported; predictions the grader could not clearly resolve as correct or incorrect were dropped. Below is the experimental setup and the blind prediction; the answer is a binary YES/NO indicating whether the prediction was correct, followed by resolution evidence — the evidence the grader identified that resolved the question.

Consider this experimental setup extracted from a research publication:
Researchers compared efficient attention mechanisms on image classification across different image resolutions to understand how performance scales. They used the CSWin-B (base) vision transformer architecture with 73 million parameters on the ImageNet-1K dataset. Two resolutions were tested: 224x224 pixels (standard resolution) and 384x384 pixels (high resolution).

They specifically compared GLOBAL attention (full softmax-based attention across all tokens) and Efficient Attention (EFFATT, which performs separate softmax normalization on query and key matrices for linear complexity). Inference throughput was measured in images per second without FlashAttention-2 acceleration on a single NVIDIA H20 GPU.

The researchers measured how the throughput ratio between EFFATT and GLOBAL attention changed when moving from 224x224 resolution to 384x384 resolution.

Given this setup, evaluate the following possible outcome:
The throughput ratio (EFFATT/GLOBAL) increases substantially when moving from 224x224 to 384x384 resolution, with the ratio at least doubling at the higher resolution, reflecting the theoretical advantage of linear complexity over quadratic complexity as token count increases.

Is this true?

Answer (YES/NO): NO